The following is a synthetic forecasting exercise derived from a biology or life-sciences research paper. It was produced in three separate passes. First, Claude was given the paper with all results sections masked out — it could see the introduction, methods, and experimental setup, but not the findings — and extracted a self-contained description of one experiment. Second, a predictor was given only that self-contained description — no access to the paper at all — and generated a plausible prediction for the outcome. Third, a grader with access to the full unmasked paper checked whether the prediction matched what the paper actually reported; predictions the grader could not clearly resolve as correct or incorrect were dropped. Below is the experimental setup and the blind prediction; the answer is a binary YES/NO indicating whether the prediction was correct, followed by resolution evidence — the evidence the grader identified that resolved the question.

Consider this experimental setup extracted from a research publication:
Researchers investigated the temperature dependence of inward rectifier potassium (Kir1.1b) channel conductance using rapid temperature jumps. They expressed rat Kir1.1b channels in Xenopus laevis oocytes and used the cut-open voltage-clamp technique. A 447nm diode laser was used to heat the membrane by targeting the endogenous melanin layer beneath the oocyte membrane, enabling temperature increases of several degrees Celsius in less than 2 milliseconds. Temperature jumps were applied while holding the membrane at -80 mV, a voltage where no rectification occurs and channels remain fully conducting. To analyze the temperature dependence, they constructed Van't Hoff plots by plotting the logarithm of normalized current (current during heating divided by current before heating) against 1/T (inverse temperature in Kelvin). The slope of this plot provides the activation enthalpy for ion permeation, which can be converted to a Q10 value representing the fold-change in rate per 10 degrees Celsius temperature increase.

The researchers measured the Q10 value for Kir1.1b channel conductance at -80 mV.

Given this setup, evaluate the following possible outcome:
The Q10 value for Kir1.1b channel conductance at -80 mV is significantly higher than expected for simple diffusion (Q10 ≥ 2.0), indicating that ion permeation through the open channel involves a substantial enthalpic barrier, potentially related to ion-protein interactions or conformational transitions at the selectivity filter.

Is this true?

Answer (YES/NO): NO